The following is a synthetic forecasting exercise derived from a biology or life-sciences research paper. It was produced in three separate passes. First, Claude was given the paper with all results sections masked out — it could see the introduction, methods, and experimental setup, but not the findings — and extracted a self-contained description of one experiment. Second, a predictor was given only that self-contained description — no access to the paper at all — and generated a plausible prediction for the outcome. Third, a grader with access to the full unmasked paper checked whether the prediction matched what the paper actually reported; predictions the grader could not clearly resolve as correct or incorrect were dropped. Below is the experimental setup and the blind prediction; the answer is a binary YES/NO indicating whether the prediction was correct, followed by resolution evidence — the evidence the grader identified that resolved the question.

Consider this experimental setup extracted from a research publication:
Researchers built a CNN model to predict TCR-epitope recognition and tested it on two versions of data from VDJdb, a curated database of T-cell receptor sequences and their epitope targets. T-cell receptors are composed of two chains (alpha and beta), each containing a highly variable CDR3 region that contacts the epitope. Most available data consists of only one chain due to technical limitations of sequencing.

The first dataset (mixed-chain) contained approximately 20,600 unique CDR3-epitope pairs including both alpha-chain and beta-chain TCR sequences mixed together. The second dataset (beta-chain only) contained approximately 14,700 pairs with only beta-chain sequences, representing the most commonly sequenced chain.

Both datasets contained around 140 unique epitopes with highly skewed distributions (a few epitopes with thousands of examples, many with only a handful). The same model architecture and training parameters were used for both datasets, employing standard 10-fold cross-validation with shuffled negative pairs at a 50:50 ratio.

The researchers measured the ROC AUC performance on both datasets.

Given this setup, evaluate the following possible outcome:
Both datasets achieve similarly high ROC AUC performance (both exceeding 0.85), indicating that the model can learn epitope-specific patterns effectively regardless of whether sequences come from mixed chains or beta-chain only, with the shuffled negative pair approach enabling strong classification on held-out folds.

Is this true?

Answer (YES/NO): NO